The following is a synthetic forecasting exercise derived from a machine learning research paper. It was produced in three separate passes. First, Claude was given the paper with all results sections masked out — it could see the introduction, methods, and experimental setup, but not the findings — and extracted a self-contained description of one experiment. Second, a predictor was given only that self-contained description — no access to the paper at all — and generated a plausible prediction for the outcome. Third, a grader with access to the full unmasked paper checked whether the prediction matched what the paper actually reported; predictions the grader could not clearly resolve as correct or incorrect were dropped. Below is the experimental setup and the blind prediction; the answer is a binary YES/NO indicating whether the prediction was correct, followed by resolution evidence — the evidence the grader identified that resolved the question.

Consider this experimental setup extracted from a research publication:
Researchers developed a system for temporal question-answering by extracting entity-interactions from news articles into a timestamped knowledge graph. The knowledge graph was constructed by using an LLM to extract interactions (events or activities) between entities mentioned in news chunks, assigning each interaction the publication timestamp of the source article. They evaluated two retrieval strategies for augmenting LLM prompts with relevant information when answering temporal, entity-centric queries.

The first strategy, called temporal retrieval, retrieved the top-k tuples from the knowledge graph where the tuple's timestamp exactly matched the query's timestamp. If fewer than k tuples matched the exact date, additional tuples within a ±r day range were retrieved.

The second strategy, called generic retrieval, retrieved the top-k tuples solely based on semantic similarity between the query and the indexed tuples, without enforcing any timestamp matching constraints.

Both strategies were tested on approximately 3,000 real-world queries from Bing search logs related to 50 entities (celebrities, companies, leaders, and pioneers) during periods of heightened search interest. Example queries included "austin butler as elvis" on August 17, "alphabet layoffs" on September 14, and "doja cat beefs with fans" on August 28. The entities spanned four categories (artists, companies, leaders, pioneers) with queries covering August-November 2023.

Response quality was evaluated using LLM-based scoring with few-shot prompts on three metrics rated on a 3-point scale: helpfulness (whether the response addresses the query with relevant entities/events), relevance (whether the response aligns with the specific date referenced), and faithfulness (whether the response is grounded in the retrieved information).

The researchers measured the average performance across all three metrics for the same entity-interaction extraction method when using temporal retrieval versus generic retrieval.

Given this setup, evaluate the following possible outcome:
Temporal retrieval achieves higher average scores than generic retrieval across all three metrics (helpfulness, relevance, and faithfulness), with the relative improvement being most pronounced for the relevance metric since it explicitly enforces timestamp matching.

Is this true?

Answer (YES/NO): NO